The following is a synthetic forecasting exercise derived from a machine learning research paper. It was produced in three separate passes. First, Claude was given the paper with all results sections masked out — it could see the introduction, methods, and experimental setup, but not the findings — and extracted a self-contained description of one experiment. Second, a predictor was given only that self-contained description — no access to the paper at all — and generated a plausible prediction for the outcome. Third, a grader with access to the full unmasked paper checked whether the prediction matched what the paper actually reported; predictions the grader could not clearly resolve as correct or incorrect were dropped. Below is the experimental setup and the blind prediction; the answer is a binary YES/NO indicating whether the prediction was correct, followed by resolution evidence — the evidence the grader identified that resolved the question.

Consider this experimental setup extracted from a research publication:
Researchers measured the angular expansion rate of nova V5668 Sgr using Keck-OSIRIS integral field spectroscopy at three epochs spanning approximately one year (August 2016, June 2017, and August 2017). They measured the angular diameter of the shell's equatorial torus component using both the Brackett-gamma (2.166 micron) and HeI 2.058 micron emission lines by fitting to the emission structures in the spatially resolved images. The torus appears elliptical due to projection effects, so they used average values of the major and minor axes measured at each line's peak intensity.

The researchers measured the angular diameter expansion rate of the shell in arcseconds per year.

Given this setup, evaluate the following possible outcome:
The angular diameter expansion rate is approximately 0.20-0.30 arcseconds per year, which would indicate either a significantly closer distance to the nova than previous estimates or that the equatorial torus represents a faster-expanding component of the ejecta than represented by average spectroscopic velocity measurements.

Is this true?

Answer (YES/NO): YES